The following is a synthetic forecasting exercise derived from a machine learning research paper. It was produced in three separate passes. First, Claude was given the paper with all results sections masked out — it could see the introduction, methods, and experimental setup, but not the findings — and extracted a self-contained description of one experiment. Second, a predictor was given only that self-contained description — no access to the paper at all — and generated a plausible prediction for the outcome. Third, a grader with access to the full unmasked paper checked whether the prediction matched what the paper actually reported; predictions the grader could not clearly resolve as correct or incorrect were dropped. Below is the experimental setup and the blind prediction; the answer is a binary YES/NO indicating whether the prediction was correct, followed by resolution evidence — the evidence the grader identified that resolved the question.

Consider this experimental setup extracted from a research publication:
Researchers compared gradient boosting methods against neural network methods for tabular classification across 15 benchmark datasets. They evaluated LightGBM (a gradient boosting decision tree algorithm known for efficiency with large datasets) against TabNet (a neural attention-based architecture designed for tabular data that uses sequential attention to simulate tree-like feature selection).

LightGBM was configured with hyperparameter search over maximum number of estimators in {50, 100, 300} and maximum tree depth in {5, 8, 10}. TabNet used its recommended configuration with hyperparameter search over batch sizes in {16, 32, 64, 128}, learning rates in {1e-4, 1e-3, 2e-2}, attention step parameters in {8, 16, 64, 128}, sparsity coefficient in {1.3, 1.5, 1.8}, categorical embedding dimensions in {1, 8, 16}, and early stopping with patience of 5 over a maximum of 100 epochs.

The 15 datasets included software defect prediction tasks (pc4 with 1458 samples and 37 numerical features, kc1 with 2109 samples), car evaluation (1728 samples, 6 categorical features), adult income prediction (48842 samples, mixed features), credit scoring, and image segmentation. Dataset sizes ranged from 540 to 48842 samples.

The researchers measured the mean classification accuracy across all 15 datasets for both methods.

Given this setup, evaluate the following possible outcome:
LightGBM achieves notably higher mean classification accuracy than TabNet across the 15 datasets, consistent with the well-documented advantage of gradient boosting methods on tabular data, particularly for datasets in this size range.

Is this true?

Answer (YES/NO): NO